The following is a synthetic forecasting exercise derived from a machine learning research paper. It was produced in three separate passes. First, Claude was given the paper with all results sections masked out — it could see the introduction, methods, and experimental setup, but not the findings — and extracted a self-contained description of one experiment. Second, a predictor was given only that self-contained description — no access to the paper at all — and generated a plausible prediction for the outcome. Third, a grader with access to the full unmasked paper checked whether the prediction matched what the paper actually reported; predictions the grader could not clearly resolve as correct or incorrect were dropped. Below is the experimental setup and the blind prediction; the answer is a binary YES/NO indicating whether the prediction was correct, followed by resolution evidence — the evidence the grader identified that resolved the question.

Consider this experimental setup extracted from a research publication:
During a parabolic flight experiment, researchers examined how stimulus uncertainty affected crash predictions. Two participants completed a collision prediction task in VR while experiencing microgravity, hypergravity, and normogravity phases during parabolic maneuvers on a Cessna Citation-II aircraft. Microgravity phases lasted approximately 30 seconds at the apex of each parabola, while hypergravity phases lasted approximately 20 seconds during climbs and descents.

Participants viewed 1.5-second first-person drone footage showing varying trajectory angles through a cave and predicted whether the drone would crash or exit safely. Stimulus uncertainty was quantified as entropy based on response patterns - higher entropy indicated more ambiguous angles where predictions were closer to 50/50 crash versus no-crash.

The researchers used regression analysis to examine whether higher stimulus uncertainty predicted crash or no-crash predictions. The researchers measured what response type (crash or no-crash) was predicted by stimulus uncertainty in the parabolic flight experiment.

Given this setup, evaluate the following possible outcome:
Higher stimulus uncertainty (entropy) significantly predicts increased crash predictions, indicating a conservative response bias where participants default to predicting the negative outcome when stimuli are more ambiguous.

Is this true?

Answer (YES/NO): YES